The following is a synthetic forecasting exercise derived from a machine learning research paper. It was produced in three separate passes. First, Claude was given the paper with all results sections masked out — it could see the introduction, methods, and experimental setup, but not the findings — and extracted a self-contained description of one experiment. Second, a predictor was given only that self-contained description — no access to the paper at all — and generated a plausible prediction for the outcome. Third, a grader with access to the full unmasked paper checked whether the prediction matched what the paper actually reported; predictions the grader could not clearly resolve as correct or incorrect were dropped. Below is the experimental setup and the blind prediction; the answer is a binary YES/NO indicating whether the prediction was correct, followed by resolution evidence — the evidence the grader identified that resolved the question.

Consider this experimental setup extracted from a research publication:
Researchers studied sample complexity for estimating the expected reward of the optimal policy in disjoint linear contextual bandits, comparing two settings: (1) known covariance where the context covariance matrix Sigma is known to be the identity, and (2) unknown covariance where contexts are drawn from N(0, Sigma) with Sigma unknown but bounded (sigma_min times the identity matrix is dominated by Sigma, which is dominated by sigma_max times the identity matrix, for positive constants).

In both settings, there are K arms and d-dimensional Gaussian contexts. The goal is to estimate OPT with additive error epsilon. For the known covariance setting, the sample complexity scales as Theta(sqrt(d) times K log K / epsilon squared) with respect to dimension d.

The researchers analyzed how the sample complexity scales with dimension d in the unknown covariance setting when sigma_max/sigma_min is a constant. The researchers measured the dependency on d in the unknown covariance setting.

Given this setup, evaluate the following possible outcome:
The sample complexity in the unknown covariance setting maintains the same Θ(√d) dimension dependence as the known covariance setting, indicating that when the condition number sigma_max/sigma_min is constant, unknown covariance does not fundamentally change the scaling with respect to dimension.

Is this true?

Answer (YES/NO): NO